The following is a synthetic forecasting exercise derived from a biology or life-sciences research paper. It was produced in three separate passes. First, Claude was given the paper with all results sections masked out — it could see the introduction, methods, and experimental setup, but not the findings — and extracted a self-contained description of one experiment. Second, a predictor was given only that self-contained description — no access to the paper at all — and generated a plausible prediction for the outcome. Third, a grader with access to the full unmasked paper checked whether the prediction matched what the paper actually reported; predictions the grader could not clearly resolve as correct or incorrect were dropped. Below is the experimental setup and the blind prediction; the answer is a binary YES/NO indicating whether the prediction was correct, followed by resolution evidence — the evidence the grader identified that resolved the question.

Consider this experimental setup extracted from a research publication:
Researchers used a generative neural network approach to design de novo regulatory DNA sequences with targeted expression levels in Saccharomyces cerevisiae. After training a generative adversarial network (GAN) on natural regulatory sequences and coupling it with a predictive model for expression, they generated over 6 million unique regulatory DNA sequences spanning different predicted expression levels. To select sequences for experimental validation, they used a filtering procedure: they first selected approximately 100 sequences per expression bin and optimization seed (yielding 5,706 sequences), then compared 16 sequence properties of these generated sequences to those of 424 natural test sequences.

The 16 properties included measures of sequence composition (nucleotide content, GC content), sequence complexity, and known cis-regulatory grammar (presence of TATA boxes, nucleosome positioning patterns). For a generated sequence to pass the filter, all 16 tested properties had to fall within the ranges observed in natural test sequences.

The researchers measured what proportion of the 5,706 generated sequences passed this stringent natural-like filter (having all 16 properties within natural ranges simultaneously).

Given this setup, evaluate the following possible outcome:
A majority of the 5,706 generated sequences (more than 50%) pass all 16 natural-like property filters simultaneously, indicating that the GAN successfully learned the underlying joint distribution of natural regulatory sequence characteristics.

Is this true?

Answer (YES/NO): NO